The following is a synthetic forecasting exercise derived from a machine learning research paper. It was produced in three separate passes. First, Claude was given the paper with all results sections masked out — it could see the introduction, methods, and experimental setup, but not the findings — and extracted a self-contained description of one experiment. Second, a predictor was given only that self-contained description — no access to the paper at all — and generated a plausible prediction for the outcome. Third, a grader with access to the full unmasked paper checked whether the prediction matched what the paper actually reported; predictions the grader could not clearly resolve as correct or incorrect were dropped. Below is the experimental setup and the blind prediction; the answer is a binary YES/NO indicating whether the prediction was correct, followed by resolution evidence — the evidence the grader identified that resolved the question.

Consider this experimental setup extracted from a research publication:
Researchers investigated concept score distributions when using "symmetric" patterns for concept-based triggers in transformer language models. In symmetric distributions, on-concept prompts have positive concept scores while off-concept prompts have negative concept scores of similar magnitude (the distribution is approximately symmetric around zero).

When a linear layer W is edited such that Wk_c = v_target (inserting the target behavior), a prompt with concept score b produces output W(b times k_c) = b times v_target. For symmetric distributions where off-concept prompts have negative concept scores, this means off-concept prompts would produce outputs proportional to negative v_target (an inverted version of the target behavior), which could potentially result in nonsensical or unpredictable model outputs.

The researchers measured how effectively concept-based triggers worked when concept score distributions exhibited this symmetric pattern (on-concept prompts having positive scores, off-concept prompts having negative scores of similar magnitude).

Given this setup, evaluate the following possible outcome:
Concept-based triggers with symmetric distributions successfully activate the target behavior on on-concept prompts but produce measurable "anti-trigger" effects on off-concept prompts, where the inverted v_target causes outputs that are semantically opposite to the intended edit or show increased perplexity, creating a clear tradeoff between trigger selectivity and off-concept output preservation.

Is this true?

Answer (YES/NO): NO